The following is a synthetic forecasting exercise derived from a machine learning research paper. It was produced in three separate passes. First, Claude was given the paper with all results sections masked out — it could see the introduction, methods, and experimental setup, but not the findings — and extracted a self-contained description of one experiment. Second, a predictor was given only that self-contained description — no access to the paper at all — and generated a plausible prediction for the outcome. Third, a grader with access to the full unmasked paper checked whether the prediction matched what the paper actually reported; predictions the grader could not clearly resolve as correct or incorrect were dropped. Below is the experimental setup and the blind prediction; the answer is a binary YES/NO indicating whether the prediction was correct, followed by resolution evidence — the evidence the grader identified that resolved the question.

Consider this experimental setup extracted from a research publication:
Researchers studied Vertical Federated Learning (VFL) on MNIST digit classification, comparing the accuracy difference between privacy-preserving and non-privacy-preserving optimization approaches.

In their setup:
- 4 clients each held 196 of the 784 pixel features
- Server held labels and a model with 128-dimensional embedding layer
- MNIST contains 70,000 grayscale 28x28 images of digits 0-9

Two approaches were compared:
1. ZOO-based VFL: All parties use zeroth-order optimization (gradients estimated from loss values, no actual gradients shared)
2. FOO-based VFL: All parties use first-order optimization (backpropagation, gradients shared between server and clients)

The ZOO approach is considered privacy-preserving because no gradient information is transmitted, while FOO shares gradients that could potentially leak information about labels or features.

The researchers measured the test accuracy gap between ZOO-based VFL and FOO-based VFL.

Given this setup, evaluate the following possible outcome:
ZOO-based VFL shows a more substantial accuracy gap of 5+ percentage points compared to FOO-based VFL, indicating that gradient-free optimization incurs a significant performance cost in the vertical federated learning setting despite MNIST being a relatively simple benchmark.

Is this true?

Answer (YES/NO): YES